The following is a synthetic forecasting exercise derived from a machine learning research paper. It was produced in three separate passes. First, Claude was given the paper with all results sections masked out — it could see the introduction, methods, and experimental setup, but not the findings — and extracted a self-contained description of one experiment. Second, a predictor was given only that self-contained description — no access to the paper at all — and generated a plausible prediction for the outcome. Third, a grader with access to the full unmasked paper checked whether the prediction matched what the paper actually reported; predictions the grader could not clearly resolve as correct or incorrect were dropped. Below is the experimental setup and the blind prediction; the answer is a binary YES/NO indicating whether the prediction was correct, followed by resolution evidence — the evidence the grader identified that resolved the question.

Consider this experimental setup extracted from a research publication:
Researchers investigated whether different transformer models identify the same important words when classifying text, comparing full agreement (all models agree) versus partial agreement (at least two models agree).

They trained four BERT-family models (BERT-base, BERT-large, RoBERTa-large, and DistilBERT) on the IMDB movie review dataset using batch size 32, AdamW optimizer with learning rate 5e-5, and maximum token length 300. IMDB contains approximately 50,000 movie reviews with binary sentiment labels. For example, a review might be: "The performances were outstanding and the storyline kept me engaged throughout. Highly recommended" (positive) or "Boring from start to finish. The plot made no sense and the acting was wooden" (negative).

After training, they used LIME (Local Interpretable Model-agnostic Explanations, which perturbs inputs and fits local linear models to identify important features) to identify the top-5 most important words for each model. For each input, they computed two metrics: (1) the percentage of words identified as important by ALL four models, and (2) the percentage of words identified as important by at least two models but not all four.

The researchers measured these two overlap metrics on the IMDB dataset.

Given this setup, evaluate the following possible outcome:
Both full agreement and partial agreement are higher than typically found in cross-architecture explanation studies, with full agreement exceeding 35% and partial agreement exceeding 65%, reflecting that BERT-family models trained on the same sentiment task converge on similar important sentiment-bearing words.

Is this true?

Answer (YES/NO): NO